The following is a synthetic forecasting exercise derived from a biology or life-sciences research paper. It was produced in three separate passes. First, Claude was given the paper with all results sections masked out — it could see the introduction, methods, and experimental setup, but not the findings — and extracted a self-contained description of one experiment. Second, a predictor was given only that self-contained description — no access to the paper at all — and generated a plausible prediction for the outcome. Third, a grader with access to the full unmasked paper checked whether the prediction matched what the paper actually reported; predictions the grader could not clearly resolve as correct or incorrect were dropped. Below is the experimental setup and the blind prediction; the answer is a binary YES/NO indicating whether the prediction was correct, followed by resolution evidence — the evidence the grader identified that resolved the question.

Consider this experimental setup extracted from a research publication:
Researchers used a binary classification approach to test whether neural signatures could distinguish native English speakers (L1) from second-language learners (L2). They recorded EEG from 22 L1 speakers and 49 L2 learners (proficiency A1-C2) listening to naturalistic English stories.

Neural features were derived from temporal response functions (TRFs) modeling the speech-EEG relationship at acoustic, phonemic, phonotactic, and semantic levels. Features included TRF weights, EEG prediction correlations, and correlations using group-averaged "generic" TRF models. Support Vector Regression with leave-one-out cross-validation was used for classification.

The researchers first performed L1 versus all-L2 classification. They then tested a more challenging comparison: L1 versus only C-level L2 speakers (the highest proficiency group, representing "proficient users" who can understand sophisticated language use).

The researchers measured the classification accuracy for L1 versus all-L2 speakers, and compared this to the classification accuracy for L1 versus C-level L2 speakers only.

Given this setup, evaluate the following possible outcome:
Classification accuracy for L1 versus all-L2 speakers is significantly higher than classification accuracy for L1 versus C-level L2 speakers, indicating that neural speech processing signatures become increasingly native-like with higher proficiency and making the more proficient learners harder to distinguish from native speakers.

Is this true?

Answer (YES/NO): YES